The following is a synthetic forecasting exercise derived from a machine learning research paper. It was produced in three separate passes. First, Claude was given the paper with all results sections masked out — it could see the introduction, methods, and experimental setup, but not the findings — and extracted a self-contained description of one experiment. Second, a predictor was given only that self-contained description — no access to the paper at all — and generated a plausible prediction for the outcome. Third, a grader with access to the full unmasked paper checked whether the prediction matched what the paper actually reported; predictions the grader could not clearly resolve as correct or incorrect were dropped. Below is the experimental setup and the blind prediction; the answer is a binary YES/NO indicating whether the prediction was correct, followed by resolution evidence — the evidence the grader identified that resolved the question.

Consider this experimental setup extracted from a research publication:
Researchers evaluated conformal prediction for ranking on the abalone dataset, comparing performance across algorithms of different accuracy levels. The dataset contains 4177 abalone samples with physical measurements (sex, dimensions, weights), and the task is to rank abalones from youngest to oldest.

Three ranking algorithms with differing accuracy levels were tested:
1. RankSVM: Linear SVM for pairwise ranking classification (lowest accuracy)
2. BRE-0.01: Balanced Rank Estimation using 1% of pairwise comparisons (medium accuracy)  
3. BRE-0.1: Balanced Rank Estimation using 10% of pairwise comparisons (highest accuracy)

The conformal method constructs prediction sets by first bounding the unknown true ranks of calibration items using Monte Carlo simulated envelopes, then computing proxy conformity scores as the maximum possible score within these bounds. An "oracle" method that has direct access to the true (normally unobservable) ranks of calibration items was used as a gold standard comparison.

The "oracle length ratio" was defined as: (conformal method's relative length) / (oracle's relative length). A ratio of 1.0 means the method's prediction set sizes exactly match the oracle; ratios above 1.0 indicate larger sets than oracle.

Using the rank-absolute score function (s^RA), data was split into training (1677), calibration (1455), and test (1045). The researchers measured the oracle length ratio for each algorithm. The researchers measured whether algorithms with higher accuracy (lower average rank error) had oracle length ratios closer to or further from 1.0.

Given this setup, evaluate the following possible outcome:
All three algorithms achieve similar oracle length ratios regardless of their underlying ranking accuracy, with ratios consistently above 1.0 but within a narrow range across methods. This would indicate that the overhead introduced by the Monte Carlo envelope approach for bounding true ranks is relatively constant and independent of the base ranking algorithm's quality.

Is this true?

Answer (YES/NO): NO